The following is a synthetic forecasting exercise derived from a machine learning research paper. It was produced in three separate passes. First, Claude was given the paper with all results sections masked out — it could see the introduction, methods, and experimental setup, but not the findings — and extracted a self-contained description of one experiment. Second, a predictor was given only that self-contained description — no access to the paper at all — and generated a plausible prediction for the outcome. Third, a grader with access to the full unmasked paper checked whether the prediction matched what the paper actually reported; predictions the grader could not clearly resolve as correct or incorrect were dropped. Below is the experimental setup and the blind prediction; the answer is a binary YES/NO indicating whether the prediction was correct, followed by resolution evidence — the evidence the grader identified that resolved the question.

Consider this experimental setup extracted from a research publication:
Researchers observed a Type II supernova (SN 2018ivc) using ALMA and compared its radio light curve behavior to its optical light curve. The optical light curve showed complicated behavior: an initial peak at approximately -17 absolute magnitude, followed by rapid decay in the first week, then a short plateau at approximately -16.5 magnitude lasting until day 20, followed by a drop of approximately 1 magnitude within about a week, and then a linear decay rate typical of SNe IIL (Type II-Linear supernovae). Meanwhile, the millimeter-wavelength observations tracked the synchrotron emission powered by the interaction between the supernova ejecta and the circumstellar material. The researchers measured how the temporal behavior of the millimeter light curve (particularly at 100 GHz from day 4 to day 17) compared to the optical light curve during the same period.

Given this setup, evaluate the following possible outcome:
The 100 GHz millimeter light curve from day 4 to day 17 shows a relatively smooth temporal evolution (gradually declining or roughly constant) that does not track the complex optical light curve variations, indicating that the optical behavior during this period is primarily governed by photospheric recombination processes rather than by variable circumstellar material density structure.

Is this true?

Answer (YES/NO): NO